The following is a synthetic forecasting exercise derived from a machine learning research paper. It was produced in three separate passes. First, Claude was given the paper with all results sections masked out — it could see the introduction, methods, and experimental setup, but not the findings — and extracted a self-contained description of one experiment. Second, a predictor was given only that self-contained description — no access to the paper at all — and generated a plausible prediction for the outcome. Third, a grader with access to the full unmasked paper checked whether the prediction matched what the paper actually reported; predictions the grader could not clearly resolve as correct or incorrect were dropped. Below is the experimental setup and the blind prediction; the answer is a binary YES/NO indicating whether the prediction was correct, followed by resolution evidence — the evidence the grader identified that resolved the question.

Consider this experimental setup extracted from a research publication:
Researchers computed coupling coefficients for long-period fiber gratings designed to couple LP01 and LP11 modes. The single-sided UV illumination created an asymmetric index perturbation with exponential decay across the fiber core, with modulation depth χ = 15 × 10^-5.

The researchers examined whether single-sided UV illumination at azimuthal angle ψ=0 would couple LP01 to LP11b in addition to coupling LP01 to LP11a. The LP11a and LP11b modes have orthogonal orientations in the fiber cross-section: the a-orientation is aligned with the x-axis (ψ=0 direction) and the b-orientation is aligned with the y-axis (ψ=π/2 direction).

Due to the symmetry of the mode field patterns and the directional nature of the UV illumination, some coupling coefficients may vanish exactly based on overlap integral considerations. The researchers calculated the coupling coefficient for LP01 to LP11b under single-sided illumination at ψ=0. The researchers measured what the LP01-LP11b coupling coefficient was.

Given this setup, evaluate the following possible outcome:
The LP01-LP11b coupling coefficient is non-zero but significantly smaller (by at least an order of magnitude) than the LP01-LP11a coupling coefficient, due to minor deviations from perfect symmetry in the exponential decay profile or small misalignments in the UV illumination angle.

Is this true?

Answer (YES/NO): NO